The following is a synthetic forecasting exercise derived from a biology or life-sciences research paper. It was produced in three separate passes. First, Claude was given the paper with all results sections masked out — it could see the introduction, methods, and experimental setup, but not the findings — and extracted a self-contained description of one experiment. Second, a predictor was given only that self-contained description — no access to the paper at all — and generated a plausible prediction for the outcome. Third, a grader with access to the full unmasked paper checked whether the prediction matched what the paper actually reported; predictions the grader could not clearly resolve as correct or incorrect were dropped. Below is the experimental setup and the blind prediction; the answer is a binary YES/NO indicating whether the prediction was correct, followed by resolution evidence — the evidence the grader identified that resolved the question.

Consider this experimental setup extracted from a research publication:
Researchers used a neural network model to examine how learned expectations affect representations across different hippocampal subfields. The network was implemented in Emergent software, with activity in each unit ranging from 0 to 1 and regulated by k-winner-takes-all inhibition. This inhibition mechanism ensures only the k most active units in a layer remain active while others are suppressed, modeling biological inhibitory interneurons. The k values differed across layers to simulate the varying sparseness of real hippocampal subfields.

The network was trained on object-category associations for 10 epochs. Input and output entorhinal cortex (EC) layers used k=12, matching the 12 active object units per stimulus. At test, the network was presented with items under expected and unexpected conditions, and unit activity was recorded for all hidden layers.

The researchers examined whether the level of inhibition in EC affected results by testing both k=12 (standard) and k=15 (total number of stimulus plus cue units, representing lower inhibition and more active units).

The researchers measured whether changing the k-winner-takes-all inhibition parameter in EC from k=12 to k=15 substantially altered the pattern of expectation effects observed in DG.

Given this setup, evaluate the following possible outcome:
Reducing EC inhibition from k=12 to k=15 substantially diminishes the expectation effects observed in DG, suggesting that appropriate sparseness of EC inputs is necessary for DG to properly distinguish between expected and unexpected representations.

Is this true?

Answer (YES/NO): NO